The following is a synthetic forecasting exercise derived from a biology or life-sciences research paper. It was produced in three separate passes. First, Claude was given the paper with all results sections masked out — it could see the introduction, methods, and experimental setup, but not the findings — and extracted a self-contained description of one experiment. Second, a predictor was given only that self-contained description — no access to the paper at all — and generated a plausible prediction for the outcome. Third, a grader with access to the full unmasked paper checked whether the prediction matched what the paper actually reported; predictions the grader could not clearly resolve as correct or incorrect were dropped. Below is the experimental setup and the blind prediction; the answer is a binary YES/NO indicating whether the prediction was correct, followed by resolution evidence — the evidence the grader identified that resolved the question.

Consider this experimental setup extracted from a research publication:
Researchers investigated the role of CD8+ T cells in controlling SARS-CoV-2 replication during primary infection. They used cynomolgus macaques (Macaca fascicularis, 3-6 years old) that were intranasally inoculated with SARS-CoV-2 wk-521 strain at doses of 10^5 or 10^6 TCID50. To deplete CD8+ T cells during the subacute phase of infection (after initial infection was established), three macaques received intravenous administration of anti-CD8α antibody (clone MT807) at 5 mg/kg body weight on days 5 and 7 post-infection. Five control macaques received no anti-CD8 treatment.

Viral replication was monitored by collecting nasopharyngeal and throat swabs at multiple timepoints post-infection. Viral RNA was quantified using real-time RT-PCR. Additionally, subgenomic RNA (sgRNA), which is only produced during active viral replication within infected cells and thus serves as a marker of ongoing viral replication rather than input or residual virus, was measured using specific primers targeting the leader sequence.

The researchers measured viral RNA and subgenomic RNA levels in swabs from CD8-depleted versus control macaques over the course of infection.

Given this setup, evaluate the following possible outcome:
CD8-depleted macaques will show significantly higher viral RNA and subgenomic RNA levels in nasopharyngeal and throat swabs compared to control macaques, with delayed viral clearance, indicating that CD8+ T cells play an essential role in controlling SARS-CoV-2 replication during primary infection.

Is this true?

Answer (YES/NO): NO